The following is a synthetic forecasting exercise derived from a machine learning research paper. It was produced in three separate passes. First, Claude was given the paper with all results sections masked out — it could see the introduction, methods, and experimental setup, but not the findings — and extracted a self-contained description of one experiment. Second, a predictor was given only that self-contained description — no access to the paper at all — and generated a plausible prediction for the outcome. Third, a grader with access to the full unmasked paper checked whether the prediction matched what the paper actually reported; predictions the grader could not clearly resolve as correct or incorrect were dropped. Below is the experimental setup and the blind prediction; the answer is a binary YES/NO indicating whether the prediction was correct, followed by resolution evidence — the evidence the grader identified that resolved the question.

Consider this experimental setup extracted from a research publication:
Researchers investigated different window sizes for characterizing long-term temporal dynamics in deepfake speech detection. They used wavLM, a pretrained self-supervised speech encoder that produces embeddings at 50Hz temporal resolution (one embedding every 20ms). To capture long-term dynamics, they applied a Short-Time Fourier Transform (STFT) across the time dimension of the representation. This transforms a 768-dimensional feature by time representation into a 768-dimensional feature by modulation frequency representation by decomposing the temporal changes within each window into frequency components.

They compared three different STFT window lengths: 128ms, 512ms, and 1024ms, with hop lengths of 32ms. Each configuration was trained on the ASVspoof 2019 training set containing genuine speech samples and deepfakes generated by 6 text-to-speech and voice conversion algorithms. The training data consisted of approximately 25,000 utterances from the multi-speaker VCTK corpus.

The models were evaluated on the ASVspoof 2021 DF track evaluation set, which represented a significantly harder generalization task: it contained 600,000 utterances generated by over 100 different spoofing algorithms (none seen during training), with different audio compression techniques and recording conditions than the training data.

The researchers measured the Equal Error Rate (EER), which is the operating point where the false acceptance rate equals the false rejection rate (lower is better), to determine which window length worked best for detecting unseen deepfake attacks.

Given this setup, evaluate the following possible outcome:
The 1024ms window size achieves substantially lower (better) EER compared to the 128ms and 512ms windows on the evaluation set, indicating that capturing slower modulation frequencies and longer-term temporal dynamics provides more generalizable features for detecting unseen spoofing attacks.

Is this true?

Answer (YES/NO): NO